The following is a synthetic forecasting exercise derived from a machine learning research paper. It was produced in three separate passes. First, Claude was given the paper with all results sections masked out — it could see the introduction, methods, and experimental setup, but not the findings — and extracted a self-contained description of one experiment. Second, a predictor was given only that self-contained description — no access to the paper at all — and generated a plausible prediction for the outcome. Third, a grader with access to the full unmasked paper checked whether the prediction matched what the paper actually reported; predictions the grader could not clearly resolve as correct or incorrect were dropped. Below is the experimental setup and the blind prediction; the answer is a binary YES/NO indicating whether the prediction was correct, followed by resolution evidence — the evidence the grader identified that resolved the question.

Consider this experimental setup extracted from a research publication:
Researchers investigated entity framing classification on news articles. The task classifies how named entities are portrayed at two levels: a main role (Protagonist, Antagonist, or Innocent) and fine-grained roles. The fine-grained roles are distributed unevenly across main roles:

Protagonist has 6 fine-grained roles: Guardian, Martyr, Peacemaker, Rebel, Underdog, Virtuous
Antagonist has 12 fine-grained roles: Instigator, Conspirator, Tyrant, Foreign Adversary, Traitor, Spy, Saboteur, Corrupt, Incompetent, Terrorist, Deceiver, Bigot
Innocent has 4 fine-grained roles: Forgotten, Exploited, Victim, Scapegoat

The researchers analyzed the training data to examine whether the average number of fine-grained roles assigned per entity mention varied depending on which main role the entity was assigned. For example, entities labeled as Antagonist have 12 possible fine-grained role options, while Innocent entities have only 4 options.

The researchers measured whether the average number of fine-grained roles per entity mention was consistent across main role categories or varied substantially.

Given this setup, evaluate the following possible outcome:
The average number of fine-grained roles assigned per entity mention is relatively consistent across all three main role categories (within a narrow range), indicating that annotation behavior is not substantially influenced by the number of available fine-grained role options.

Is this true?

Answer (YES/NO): YES